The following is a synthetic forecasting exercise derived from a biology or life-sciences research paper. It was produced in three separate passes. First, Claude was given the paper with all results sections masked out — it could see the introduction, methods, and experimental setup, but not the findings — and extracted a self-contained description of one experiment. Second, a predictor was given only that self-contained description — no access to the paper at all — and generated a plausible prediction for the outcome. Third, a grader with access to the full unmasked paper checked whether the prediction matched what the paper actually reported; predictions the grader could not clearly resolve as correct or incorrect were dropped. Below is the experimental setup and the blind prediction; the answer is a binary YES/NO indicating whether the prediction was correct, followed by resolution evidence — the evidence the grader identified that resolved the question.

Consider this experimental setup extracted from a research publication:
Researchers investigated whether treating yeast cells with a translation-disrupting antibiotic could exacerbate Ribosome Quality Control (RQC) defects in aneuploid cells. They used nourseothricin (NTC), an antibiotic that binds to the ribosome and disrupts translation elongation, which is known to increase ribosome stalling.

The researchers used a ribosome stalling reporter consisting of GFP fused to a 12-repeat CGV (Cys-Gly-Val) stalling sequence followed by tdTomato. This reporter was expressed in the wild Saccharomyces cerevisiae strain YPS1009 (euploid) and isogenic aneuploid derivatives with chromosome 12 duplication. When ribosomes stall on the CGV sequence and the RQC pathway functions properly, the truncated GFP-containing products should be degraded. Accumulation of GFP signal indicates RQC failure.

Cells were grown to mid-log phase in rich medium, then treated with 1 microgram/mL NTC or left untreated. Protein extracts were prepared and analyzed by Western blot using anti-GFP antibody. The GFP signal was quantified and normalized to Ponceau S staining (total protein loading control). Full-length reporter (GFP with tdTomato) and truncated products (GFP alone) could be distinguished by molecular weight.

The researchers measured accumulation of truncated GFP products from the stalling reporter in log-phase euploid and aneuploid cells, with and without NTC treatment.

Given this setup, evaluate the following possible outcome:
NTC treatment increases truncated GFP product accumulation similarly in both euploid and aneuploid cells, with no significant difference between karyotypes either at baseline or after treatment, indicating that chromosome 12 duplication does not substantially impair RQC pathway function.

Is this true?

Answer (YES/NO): NO